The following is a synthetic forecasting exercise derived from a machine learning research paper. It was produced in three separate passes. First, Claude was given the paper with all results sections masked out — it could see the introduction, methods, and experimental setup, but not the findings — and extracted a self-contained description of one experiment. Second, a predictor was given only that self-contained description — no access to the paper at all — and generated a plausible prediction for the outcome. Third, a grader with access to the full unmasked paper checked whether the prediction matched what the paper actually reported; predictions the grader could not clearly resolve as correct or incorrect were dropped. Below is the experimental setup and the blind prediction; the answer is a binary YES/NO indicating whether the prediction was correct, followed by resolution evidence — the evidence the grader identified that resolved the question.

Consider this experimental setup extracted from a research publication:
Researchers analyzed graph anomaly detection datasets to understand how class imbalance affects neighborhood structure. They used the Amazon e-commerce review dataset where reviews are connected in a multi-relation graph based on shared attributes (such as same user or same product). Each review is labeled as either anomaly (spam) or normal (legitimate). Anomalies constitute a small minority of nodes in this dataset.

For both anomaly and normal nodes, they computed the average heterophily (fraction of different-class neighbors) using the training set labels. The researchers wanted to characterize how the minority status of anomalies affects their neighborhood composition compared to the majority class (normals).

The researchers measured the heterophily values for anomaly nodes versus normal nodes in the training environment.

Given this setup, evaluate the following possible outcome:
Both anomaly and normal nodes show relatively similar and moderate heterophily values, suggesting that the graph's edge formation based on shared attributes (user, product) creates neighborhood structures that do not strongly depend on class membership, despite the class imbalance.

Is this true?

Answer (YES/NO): NO